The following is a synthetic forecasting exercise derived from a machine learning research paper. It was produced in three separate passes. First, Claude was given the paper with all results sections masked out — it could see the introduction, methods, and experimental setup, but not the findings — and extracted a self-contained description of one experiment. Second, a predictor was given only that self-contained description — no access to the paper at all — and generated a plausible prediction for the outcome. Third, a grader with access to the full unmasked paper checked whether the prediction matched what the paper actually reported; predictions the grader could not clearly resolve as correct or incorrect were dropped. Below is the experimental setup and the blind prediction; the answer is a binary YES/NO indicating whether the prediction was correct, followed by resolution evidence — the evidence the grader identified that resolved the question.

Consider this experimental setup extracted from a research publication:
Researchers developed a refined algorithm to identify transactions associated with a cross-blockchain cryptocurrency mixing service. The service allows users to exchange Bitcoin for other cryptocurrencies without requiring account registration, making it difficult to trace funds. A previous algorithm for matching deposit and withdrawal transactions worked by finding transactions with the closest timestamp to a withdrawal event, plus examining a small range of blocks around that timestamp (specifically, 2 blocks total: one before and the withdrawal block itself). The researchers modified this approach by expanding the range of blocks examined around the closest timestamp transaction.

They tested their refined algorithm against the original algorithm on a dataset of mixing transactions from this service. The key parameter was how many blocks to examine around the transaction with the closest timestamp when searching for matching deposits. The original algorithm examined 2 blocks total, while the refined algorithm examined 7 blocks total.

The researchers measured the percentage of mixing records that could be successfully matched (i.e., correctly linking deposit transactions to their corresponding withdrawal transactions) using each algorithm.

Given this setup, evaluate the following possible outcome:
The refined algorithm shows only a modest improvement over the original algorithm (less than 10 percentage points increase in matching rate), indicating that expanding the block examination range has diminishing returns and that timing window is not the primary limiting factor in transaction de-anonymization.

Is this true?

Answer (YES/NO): NO